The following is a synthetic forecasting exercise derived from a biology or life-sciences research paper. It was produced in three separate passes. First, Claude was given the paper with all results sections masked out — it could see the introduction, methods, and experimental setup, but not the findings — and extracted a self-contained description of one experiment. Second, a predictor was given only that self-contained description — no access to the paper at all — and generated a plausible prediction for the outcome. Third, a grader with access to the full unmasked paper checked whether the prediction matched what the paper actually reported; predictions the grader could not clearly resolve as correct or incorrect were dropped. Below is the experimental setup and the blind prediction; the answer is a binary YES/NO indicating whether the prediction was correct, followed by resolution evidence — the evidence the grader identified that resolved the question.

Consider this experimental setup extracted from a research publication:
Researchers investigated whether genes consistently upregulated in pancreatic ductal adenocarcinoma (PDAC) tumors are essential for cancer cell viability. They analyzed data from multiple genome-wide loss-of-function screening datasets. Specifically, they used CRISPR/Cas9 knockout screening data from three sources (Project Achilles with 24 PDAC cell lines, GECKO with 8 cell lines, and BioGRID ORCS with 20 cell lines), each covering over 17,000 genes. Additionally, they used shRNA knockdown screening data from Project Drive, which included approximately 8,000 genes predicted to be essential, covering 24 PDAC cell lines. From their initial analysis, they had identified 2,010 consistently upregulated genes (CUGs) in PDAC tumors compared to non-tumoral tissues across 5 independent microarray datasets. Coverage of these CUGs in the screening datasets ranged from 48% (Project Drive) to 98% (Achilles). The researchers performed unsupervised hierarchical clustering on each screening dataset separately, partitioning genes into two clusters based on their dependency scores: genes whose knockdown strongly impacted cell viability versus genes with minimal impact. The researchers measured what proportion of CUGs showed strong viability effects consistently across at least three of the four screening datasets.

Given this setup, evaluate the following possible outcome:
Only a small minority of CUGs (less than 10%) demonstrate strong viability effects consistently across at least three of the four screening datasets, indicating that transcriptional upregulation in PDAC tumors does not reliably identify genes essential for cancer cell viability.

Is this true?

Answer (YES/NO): NO